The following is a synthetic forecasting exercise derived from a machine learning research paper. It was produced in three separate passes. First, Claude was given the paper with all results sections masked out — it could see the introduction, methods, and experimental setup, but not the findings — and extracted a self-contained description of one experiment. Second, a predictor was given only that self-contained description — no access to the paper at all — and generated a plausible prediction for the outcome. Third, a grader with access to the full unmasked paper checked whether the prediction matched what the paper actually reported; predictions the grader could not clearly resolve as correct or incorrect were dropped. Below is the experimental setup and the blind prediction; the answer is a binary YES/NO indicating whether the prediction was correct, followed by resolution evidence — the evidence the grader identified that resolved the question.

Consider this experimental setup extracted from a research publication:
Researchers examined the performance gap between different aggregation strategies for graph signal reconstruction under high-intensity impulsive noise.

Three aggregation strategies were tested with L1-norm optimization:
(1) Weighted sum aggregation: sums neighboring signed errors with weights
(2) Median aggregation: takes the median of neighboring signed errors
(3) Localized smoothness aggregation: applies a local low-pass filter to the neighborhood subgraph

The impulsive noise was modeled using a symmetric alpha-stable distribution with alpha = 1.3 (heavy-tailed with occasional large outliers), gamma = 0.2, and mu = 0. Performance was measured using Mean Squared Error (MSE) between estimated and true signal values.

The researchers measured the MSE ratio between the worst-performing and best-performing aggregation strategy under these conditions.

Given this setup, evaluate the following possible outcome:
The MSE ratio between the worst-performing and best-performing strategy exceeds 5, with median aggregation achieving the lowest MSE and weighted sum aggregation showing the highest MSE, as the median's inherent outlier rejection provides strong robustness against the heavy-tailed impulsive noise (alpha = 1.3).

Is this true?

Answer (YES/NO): NO